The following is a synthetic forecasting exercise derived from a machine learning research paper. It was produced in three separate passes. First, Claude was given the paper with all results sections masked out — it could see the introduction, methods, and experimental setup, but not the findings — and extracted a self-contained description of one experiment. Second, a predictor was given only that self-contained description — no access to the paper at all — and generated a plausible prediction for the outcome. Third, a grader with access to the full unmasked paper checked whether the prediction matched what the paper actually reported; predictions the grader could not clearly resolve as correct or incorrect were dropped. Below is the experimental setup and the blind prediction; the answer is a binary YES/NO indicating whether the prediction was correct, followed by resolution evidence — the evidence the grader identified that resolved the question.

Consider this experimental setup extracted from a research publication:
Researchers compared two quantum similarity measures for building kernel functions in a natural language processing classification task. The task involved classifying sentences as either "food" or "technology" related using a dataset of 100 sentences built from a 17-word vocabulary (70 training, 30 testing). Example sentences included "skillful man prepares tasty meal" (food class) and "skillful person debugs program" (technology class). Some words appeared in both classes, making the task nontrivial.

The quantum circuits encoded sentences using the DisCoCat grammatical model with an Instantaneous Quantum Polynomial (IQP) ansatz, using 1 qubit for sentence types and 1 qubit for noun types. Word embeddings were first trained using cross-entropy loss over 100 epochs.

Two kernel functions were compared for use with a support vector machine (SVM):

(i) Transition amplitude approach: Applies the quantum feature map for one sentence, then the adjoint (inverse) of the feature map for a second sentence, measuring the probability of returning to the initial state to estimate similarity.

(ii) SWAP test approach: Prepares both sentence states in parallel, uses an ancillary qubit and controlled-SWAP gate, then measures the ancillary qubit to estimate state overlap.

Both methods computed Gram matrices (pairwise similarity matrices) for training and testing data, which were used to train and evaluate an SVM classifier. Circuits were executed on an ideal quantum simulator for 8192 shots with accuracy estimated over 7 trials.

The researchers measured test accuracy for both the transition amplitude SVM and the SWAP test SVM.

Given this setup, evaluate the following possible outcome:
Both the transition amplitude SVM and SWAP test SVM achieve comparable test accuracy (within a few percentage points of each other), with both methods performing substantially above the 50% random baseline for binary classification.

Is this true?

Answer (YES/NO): YES